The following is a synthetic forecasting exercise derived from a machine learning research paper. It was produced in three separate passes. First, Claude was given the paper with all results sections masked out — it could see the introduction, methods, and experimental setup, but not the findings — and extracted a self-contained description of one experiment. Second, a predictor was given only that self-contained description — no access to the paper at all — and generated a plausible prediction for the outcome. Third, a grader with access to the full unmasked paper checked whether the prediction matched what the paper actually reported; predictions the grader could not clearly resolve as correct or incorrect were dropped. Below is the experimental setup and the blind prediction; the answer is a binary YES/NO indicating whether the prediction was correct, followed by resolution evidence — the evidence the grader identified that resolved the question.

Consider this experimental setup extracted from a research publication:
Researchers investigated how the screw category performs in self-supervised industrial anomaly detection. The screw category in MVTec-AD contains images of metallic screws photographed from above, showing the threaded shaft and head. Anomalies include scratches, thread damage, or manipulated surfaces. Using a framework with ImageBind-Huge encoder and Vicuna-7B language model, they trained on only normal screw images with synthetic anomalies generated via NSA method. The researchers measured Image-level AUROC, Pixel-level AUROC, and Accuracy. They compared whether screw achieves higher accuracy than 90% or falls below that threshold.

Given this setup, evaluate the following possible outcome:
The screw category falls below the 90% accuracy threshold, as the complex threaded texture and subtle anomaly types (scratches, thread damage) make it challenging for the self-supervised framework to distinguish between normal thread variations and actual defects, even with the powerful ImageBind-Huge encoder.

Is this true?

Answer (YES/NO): NO